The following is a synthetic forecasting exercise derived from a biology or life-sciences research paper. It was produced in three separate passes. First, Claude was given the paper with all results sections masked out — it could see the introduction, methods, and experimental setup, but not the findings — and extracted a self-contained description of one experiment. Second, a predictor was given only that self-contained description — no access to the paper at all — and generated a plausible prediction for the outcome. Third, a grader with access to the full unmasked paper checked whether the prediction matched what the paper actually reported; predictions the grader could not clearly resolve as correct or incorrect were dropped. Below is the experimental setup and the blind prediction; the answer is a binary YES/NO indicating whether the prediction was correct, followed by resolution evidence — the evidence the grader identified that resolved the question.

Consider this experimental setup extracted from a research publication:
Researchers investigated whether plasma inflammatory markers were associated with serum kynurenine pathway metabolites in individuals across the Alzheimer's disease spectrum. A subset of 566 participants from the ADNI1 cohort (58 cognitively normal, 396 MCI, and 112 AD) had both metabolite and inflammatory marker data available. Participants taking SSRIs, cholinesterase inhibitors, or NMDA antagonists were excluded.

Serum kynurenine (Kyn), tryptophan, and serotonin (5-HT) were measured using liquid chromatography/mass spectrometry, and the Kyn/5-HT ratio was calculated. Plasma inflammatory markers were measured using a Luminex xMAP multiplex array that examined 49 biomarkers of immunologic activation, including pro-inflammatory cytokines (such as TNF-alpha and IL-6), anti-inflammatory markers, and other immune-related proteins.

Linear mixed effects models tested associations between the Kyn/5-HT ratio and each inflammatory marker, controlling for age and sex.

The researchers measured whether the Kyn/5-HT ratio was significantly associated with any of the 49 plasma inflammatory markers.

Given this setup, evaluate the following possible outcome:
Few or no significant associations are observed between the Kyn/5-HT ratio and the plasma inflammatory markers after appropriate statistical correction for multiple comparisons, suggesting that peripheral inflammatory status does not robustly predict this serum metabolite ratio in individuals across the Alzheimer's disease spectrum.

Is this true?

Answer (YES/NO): NO